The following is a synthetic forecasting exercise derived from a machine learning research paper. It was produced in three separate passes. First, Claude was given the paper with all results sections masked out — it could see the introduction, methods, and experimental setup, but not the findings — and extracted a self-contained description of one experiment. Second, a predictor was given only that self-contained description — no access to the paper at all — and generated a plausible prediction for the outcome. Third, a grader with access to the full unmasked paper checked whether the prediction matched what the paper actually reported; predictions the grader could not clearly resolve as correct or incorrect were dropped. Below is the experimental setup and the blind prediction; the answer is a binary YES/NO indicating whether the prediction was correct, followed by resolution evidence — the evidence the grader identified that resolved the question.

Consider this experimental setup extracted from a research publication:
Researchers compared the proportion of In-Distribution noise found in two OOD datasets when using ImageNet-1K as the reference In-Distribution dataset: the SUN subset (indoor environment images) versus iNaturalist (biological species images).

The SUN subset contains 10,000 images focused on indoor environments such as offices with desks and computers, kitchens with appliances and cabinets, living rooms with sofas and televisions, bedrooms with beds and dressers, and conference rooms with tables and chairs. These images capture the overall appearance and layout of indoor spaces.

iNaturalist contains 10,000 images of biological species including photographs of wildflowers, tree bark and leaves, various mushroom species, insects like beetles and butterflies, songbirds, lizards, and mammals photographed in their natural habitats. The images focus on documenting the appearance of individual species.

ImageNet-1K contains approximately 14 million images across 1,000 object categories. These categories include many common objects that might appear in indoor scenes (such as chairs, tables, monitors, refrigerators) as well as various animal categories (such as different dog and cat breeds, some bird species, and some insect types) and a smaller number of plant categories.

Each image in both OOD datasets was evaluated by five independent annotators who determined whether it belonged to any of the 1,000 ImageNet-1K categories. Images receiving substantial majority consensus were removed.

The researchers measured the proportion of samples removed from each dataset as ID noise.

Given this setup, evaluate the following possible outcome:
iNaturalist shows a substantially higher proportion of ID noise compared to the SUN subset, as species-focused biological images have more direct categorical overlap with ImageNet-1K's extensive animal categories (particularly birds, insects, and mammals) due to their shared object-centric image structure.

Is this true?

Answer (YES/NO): NO